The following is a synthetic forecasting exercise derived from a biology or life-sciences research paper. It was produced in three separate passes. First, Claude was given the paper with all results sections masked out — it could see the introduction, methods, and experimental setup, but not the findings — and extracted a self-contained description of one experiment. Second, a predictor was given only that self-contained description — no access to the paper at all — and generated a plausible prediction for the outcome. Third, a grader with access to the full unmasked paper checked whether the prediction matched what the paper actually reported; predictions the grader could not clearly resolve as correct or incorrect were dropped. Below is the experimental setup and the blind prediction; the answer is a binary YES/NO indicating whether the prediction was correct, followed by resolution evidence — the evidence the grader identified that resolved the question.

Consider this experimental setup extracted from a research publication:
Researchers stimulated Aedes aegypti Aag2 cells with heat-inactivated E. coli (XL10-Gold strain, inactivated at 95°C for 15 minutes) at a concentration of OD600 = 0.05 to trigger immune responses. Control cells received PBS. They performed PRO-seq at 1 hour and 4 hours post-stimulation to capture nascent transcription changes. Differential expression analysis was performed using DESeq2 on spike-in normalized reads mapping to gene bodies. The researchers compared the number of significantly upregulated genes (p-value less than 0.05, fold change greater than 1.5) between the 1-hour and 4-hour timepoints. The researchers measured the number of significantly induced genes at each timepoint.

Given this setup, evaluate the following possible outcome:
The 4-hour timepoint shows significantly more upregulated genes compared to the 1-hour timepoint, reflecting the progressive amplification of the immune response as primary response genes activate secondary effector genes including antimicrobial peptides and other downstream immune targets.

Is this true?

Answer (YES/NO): NO